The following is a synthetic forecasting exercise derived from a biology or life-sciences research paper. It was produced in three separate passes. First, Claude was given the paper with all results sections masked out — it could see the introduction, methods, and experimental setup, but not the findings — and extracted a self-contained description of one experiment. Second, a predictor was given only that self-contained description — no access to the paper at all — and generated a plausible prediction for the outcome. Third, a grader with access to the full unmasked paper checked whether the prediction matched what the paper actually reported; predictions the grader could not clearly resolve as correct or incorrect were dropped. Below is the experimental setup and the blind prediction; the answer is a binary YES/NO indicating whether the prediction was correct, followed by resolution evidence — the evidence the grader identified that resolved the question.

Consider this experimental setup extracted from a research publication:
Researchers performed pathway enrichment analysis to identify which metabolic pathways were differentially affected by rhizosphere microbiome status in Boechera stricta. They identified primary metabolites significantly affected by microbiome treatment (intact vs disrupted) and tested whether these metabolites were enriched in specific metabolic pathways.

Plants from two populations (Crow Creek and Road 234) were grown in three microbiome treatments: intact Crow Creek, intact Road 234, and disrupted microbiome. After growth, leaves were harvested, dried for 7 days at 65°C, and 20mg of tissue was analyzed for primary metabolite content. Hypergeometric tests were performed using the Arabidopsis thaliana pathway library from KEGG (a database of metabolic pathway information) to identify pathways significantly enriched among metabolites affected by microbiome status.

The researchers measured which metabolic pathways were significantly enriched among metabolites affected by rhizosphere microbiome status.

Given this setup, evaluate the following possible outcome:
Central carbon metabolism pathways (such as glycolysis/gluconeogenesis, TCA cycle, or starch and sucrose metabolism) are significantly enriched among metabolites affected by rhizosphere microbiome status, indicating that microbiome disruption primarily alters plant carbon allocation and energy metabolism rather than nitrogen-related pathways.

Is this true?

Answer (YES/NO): YES